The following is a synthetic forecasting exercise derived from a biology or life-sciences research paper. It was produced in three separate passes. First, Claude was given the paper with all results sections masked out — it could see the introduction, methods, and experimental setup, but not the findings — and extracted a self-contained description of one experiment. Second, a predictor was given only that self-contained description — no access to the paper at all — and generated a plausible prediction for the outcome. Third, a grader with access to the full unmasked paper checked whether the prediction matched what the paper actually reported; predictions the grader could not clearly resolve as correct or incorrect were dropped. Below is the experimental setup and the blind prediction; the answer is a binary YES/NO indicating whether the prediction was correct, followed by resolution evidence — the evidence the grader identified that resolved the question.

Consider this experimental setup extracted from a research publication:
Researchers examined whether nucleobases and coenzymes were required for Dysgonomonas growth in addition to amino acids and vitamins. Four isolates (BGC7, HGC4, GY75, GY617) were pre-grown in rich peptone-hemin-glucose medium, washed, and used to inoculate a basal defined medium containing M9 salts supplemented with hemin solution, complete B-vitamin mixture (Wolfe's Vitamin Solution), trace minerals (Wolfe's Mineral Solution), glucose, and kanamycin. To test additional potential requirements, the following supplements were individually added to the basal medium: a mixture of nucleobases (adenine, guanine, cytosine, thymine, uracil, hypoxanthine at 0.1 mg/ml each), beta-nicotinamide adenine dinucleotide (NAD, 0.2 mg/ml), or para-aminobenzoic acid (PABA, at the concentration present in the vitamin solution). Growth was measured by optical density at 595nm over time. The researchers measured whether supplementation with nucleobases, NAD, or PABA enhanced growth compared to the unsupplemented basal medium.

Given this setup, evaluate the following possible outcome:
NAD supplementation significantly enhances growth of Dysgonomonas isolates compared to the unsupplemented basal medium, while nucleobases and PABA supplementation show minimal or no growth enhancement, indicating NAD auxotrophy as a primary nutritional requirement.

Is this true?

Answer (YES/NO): NO